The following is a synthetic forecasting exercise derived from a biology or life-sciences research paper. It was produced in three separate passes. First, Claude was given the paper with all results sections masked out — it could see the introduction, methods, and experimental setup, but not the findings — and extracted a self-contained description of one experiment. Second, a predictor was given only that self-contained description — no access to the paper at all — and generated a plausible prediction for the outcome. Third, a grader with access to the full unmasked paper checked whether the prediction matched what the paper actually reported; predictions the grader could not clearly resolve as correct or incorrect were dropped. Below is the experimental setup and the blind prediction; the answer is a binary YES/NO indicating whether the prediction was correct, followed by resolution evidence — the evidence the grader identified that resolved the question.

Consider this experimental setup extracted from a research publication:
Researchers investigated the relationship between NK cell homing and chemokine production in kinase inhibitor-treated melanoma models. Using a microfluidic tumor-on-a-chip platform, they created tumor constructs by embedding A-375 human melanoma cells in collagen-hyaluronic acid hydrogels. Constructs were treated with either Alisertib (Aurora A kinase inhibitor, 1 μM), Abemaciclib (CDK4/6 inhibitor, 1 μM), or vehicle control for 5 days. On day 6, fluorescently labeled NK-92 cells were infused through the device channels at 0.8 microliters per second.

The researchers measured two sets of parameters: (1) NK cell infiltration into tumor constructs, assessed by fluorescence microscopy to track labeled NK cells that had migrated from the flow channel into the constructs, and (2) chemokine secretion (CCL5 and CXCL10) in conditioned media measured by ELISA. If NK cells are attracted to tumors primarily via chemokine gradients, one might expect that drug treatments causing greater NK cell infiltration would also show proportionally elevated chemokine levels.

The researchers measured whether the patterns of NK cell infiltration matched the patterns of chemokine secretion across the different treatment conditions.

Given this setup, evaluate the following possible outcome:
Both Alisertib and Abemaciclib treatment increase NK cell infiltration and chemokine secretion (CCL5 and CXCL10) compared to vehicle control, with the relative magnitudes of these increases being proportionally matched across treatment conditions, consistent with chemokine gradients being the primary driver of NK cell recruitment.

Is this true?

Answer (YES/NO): NO